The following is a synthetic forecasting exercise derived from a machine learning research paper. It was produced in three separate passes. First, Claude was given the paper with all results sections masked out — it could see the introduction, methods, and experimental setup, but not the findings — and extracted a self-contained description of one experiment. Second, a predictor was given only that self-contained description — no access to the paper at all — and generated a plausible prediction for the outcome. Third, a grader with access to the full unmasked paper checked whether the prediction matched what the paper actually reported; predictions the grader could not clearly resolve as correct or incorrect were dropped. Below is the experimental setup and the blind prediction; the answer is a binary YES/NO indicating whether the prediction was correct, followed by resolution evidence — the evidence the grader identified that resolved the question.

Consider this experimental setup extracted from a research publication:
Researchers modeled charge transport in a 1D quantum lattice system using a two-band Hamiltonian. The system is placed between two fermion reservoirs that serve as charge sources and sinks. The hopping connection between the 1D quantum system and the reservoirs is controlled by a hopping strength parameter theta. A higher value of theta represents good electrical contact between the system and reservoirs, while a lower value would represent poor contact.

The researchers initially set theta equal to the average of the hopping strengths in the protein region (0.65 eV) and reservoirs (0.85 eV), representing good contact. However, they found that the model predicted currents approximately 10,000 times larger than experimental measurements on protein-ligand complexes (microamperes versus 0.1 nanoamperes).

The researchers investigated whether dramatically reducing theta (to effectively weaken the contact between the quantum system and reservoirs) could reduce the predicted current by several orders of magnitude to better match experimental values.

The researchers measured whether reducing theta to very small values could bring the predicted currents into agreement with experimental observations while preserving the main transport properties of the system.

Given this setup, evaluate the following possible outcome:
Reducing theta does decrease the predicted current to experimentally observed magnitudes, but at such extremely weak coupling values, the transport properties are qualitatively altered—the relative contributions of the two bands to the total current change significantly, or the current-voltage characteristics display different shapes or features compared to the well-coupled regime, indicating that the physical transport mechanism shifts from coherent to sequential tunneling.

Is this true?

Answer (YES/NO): YES